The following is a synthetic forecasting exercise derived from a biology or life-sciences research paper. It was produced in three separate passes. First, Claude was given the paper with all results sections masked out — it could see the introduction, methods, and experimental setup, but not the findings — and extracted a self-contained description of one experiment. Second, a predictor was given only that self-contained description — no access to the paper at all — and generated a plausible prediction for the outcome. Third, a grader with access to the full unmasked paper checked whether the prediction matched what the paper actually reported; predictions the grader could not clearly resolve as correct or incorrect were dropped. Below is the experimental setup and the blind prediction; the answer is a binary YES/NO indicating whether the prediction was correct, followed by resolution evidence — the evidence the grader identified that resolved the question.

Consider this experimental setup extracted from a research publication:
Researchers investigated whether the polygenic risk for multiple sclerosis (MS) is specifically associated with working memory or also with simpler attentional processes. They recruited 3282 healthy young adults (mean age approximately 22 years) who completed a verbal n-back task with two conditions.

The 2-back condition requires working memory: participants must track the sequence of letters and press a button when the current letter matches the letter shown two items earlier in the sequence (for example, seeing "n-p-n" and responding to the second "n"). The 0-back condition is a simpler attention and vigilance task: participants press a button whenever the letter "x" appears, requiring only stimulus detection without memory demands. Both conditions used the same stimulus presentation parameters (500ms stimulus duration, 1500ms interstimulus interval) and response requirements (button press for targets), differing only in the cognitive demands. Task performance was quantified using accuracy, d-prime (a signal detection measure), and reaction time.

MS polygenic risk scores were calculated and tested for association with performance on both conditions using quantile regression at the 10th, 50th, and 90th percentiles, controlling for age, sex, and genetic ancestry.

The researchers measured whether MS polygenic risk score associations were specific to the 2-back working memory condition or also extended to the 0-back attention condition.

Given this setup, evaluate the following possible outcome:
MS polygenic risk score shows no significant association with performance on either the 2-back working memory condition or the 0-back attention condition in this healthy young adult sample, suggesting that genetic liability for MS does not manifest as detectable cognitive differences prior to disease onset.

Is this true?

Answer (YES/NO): NO